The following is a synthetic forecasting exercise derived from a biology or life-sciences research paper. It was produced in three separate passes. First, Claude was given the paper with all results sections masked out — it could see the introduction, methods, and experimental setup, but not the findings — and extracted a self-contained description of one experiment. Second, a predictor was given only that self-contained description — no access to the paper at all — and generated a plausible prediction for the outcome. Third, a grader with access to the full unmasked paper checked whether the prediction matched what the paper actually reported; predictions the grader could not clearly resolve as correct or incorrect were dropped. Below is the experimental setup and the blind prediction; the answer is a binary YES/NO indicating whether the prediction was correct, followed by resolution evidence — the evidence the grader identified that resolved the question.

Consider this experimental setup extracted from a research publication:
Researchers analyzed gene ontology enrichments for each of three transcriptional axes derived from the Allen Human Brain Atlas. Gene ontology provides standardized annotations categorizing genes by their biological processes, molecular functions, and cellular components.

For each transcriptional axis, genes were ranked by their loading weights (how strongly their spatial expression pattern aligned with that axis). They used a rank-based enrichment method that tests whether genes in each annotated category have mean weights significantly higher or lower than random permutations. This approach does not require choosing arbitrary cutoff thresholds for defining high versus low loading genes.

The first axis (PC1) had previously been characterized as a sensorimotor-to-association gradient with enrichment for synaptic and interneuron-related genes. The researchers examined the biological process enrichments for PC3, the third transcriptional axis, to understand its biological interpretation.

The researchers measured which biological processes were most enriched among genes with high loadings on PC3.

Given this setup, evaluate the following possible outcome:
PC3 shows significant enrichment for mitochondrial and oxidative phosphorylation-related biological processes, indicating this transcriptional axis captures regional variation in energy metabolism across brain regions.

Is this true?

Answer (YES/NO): NO